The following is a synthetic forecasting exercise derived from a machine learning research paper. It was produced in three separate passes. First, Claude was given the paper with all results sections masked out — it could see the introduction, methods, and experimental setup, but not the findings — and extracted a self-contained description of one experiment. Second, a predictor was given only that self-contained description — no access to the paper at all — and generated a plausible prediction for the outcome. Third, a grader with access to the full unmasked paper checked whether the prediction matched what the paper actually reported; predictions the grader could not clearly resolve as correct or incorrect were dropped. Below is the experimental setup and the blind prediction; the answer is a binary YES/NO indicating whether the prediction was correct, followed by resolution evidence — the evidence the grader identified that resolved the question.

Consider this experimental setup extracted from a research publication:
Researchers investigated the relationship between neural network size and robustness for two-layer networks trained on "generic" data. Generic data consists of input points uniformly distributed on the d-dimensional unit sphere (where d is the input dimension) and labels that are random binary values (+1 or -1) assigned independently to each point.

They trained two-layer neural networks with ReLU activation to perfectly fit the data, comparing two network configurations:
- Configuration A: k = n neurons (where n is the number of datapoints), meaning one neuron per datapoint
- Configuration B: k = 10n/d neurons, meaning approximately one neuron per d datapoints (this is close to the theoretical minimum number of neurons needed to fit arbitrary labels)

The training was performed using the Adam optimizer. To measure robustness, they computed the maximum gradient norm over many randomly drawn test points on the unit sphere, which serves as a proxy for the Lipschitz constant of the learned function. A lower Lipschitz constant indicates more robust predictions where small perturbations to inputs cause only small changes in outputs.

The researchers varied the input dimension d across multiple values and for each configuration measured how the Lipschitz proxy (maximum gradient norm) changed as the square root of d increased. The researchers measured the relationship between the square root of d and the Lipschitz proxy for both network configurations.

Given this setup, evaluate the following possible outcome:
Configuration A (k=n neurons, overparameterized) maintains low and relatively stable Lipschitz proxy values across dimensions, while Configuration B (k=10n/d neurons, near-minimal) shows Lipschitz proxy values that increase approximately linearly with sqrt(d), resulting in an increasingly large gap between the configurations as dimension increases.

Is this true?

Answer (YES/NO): YES